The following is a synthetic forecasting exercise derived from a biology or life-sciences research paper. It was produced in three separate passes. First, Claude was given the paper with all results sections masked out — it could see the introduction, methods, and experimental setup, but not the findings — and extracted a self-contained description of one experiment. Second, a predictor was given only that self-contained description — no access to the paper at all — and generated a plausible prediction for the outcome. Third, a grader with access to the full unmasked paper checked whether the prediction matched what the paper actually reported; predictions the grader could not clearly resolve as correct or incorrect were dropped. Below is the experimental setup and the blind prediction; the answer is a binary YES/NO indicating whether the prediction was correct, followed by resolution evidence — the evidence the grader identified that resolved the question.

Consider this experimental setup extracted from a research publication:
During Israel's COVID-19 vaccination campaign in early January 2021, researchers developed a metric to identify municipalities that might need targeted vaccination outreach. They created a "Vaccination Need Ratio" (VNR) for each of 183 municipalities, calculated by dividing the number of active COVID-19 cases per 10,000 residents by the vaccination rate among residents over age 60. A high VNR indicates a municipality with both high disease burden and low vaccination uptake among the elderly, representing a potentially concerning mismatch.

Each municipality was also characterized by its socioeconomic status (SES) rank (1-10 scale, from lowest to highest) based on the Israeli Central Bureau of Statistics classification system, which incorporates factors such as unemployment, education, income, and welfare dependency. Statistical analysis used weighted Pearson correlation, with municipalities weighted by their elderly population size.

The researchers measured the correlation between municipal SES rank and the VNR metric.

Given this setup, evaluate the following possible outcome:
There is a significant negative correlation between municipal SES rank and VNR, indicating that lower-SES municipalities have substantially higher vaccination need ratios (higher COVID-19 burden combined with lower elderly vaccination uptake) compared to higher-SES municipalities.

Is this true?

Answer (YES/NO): YES